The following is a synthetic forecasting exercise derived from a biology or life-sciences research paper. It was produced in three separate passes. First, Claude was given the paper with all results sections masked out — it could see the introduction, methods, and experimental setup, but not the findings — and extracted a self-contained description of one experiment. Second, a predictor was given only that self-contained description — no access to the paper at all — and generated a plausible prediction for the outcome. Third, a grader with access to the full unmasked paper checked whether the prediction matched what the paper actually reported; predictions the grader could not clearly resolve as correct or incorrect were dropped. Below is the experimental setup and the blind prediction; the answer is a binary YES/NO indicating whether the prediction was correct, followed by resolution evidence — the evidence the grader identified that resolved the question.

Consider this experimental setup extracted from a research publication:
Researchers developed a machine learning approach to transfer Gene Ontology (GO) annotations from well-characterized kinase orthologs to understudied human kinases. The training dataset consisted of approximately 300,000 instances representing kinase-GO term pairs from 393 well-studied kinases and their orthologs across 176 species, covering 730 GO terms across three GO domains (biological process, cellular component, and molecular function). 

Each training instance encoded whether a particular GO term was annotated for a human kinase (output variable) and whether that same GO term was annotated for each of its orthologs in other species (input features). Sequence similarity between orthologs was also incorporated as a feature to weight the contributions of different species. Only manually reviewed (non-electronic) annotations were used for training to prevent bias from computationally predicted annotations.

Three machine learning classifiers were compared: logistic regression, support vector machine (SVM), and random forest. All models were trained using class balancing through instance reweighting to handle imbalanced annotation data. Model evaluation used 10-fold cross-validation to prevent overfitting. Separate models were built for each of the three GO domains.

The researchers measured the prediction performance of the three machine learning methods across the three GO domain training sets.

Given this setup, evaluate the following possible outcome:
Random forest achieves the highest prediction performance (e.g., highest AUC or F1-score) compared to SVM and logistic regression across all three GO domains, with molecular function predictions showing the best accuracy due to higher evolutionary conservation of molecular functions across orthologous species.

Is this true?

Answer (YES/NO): YES